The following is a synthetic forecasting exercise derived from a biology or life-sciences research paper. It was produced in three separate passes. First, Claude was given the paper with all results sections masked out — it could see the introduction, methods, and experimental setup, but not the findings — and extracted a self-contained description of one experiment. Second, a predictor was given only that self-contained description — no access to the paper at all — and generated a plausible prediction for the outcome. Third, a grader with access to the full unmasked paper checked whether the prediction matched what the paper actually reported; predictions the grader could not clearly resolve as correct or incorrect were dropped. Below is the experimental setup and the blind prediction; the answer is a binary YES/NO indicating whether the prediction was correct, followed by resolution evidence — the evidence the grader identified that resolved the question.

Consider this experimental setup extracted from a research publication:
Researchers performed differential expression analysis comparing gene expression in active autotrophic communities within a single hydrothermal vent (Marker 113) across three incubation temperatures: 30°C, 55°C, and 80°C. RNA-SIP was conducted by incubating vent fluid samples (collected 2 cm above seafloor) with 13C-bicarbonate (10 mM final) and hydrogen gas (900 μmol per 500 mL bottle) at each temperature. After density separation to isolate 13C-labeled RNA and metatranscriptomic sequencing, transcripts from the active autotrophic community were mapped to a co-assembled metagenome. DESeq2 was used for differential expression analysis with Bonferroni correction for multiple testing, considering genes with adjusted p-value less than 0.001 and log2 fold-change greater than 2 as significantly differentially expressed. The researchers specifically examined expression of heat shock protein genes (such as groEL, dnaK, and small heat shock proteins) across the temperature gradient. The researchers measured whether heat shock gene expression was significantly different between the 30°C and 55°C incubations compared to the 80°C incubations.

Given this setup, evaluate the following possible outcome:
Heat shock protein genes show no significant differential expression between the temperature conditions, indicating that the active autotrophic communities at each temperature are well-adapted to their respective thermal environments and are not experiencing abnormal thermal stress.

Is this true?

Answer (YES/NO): NO